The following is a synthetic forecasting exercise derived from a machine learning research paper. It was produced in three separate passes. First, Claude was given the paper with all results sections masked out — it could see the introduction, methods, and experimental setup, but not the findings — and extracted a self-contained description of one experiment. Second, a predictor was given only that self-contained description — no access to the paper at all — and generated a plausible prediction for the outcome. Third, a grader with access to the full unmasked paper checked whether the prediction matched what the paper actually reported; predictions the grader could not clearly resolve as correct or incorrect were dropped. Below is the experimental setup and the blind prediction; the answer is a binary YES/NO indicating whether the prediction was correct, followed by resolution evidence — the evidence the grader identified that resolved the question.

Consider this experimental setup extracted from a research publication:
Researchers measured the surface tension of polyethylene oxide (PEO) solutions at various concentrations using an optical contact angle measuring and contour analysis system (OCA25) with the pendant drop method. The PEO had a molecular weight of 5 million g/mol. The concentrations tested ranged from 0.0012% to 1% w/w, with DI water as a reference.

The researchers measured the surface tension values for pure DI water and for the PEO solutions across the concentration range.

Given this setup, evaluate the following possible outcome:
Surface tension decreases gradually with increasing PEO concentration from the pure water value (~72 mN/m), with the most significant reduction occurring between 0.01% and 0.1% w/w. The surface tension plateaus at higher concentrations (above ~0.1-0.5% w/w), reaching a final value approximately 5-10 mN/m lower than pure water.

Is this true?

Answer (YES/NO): NO